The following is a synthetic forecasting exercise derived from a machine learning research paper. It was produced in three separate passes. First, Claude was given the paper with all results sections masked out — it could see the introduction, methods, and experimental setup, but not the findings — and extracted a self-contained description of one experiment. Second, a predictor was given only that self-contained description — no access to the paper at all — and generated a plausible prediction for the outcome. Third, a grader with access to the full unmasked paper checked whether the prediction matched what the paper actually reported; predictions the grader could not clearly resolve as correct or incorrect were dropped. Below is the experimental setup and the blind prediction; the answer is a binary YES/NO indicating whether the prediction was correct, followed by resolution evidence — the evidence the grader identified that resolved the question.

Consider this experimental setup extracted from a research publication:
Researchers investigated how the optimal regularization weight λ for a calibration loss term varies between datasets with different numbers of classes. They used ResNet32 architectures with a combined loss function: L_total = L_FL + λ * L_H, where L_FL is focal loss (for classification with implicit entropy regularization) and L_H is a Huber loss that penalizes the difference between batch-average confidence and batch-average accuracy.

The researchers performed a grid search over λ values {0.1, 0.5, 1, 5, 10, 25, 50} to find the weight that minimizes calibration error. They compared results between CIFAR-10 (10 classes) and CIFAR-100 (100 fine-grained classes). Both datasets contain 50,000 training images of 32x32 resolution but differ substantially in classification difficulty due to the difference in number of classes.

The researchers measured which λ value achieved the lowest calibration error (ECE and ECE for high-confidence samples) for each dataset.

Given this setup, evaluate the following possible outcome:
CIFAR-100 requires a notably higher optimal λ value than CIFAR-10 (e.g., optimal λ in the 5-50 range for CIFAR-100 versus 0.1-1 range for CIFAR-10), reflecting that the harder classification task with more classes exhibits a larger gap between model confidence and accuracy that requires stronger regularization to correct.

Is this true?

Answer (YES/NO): NO